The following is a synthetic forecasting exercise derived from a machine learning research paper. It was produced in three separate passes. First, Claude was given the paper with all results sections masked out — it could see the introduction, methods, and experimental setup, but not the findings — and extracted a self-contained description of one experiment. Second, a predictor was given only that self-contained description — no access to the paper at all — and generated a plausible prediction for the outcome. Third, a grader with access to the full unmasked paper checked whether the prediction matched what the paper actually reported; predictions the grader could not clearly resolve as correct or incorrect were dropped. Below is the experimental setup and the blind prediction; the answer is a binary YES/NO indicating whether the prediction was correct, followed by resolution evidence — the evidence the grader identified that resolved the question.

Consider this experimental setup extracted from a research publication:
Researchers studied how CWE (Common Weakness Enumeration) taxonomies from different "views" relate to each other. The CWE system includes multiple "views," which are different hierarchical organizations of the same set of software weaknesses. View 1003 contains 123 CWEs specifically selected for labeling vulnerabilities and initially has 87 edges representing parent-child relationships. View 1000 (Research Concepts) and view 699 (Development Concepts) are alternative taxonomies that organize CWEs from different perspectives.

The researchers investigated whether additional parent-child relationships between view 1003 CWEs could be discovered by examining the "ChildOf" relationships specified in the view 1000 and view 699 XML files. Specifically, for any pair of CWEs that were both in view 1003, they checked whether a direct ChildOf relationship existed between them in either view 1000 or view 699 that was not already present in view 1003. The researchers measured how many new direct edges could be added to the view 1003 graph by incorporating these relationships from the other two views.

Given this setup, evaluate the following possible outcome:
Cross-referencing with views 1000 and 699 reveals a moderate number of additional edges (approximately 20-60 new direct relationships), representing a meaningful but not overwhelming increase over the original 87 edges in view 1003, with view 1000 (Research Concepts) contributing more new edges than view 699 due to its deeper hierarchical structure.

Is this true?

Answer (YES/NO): NO